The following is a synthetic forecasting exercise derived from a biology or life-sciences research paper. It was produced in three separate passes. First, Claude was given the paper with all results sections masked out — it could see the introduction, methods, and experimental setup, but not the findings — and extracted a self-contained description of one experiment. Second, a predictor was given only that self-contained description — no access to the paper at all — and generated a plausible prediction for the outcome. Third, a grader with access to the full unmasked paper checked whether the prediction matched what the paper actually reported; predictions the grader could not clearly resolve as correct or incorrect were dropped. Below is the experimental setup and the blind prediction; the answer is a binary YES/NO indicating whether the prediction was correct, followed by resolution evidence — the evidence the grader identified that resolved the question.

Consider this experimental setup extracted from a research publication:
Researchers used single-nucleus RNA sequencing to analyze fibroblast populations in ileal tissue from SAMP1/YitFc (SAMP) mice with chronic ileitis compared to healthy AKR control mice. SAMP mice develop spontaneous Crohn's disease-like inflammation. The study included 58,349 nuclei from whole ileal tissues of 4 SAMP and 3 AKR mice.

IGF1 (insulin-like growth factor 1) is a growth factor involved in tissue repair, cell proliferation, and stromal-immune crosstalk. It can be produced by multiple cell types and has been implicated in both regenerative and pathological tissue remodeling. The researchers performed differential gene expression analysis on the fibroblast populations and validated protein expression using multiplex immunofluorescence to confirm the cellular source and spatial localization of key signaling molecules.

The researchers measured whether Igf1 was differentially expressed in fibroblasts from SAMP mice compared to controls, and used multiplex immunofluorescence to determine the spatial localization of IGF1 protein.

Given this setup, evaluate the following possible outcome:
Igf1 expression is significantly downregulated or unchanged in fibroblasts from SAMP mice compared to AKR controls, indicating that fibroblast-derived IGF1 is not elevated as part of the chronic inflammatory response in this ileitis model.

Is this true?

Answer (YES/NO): NO